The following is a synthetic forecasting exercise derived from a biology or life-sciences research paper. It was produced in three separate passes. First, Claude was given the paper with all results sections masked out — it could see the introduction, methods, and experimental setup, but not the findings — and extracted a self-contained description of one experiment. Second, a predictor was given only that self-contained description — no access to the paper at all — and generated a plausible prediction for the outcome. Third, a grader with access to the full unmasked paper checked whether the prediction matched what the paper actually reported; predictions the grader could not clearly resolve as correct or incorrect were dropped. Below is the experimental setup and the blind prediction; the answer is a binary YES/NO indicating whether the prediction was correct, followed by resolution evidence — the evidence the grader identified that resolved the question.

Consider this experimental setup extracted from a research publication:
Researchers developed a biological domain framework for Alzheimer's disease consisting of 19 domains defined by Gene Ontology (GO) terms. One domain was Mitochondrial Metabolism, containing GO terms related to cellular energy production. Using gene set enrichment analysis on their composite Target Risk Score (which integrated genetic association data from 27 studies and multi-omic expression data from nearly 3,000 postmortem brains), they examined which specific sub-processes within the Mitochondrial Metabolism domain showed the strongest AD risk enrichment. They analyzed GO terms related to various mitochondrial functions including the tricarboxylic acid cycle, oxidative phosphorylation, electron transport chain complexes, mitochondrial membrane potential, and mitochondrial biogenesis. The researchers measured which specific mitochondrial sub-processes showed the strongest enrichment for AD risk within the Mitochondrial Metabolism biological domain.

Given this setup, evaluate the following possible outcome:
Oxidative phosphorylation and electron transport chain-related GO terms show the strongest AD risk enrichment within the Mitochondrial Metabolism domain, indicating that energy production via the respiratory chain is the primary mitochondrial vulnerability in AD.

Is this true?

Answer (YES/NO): YES